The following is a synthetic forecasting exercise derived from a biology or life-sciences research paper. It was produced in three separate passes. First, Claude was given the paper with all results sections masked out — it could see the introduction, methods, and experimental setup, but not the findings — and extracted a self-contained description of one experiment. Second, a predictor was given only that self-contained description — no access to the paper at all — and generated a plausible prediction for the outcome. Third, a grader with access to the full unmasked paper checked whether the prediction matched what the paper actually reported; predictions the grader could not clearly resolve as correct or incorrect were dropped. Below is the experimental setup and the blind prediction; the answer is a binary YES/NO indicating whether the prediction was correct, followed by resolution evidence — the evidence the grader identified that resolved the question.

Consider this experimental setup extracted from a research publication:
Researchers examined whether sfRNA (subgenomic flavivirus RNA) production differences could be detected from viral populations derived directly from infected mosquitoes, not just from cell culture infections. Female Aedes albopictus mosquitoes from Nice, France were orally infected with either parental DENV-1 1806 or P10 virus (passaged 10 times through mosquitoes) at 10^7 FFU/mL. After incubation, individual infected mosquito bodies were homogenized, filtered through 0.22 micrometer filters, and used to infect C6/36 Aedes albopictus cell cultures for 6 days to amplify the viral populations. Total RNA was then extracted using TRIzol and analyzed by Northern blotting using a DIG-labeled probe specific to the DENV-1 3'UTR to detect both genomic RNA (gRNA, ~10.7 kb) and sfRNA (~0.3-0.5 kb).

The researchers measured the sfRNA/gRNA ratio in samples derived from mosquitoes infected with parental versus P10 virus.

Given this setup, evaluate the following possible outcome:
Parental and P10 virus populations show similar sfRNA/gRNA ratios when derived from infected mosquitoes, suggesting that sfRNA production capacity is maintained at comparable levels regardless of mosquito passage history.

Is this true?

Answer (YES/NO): NO